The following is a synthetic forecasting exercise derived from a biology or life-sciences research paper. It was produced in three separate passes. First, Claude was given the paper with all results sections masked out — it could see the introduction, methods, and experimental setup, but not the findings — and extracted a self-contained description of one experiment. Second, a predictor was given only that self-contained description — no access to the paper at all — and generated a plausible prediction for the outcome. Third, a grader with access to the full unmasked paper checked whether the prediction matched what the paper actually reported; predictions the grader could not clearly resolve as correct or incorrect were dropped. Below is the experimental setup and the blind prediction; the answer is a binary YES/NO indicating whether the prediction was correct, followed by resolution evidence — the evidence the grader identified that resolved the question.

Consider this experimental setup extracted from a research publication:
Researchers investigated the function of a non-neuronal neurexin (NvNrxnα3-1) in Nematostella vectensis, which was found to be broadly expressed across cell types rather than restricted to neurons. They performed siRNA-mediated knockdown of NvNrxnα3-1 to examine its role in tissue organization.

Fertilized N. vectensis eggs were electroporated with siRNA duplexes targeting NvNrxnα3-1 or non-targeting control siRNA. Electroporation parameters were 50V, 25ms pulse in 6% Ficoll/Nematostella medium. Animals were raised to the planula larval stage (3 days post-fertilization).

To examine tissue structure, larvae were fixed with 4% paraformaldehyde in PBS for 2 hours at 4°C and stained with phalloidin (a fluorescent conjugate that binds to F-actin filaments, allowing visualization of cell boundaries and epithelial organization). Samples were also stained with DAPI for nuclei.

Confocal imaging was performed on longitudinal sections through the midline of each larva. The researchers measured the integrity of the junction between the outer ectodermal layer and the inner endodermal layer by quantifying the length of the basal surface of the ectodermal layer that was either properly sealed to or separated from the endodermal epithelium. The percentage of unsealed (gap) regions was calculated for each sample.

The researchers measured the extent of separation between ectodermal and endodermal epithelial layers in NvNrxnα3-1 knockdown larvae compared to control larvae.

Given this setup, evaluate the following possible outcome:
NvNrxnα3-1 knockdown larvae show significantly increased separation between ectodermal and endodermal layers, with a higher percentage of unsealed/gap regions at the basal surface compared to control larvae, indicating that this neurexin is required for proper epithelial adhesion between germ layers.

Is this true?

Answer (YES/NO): YES